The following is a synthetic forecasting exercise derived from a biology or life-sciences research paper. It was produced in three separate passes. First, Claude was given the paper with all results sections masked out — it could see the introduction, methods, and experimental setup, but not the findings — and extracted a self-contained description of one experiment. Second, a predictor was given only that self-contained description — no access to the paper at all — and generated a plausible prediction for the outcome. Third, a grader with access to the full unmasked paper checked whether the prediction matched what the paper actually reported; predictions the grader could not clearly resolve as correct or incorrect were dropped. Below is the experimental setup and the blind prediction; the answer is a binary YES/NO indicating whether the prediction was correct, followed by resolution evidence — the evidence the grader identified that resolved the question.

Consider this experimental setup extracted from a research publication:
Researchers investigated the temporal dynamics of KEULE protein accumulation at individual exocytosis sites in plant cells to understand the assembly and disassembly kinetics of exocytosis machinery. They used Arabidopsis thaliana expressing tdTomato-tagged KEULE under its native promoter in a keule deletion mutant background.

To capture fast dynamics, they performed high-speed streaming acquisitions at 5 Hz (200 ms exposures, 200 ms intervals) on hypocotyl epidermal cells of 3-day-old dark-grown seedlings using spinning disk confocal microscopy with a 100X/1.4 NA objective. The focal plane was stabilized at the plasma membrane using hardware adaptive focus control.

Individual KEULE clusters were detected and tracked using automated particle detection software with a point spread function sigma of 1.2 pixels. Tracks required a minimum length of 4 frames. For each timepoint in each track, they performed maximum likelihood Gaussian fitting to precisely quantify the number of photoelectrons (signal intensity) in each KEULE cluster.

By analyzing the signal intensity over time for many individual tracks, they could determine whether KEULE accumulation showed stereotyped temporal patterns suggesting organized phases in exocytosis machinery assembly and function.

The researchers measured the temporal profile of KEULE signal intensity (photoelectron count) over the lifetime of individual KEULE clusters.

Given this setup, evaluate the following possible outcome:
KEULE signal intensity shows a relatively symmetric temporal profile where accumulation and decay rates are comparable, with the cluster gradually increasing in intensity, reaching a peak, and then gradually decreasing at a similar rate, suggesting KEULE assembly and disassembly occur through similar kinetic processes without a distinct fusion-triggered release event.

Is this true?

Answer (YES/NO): NO